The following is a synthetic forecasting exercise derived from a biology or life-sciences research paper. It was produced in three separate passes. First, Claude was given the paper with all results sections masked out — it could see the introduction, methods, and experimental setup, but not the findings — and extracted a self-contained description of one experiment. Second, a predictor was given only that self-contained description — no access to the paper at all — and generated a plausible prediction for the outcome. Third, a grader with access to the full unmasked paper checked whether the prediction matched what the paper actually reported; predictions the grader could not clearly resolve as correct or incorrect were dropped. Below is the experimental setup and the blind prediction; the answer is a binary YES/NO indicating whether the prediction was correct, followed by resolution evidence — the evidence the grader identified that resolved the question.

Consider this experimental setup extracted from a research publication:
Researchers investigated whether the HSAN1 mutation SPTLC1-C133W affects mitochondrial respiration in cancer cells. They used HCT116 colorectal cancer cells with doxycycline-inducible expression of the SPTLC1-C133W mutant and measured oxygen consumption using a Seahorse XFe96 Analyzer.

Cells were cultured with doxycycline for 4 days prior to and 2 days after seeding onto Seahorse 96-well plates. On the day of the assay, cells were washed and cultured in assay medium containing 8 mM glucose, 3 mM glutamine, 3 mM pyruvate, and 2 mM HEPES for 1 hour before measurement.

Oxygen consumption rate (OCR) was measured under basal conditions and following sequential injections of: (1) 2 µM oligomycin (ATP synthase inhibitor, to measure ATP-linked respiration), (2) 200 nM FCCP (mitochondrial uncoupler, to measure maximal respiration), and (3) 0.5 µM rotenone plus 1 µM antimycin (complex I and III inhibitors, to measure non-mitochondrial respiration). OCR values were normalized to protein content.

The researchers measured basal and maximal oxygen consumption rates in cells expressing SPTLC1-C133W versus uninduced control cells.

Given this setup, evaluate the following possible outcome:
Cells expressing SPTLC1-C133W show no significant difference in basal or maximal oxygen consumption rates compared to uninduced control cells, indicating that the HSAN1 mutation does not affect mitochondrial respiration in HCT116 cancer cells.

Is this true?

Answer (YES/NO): YES